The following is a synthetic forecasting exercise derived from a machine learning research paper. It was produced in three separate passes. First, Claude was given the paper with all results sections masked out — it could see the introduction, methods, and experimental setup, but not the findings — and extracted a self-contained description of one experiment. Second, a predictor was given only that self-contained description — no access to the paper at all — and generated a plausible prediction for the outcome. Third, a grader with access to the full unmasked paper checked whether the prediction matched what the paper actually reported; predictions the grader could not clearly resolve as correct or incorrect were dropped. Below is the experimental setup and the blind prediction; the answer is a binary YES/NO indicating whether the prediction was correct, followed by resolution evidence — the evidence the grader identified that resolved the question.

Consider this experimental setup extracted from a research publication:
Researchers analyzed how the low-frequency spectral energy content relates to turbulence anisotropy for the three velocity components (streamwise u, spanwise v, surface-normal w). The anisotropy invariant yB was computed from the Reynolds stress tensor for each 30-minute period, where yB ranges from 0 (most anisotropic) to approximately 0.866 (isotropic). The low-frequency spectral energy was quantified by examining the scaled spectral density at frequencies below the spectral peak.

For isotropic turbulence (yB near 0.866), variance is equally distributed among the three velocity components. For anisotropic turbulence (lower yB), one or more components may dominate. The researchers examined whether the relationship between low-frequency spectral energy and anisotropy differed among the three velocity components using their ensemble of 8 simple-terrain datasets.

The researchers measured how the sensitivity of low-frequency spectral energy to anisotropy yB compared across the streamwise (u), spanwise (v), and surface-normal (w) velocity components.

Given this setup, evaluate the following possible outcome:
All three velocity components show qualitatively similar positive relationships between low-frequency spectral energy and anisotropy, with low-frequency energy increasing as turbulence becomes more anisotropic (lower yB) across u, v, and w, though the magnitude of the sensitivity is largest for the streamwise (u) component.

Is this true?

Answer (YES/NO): NO